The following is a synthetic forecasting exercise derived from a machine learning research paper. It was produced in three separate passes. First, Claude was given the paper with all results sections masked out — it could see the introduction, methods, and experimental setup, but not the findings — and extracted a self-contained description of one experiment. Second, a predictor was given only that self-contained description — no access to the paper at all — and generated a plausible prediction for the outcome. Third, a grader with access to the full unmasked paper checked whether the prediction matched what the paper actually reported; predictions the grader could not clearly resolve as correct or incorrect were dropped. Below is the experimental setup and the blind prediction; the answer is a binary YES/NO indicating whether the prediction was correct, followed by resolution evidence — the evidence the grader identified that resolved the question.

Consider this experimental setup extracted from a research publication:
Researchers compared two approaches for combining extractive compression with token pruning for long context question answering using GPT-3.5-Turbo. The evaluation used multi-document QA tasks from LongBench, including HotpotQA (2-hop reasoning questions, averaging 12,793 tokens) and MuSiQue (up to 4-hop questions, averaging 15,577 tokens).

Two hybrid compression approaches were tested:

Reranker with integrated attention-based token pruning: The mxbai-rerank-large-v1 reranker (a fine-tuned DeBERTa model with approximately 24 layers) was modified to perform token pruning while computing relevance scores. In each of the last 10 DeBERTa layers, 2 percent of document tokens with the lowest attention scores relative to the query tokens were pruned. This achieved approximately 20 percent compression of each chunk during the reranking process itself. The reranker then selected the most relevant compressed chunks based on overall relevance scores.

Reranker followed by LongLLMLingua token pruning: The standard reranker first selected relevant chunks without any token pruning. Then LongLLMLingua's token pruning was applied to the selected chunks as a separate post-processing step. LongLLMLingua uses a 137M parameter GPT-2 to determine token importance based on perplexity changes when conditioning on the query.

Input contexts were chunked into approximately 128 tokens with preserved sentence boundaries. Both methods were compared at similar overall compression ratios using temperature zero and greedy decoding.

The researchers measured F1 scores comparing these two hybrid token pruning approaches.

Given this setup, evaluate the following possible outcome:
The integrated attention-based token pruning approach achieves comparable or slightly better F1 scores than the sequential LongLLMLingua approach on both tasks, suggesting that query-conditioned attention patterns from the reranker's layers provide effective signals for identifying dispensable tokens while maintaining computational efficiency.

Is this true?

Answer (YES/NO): YES